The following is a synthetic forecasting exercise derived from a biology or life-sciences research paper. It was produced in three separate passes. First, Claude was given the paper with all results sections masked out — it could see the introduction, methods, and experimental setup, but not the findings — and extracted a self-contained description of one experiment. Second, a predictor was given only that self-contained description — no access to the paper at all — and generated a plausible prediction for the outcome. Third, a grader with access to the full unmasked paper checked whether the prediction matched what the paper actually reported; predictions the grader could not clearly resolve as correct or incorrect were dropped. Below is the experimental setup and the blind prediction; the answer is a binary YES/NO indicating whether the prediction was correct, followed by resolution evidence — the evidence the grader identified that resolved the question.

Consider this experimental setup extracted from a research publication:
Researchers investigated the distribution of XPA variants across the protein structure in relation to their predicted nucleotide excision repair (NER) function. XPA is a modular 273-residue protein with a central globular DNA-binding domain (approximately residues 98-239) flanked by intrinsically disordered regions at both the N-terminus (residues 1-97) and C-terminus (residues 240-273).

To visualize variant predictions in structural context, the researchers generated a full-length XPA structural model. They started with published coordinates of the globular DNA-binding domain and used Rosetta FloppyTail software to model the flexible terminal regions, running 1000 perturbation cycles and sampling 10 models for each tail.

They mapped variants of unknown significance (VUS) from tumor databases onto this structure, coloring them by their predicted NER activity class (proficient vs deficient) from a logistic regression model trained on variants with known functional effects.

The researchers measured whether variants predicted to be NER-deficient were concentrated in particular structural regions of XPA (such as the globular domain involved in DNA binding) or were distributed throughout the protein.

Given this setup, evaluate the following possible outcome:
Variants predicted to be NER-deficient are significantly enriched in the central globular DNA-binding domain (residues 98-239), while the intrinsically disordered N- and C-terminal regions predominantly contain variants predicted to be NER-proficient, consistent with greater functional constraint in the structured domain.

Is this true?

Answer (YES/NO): NO